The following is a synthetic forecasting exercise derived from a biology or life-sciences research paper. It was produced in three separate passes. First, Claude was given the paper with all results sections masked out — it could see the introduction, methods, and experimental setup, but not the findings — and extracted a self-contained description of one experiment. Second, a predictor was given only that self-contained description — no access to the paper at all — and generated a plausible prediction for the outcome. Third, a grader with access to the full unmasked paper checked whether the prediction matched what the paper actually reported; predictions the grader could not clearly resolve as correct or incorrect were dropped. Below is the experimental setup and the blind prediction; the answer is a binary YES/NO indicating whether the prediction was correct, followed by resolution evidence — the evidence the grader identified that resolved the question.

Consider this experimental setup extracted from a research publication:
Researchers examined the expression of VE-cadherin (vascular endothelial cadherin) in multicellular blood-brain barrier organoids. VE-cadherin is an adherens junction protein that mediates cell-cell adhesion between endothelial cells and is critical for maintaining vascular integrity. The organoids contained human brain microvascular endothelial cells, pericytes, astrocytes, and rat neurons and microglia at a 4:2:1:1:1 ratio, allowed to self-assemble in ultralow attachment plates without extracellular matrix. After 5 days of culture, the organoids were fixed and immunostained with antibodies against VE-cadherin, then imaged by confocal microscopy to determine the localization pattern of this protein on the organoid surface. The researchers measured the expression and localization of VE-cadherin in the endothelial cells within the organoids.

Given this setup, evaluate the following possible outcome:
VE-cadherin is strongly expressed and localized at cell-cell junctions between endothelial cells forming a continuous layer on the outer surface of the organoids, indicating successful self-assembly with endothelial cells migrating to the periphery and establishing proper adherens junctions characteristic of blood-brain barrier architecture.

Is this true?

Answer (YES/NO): YES